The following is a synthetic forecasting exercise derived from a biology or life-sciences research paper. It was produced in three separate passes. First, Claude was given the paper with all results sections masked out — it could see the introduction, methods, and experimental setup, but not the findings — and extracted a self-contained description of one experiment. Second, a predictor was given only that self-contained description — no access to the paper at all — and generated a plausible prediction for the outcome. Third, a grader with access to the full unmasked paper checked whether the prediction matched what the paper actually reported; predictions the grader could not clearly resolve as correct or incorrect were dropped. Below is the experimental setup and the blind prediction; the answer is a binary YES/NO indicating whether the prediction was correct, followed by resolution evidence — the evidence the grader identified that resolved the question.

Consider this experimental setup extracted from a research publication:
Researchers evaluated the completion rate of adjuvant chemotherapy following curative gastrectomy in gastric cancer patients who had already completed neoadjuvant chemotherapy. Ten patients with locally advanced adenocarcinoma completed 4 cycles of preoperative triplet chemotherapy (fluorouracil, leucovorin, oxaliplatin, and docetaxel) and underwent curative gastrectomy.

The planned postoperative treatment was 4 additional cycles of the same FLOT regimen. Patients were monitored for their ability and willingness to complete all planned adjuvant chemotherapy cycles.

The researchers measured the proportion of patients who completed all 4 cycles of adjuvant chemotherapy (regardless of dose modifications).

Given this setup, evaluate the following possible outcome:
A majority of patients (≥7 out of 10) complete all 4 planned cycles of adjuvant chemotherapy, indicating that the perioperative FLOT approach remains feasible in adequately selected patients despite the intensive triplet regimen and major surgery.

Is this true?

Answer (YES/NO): YES